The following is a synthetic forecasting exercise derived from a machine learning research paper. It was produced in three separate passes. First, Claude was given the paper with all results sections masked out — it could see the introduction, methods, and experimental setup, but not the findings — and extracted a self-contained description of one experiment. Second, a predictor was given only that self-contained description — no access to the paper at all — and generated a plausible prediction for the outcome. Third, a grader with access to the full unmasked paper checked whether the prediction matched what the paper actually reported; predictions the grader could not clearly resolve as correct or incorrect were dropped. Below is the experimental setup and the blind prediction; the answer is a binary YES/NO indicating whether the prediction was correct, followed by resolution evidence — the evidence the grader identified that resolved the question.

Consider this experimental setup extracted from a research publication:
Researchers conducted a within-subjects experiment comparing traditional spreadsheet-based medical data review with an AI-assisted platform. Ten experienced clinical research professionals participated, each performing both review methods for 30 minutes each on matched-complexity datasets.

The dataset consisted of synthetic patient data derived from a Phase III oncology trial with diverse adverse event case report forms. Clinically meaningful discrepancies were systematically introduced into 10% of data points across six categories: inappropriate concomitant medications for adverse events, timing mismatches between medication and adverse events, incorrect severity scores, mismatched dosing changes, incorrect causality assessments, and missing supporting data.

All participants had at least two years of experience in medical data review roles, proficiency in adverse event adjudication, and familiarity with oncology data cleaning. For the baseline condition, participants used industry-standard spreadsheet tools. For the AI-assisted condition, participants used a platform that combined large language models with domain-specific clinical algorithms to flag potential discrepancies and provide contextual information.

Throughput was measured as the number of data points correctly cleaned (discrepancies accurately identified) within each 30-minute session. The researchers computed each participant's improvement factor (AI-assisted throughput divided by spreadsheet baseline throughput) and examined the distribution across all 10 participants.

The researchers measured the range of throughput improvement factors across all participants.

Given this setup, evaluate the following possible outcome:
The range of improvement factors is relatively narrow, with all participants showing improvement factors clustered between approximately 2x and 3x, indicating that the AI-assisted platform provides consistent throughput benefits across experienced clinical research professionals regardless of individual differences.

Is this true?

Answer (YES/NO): NO